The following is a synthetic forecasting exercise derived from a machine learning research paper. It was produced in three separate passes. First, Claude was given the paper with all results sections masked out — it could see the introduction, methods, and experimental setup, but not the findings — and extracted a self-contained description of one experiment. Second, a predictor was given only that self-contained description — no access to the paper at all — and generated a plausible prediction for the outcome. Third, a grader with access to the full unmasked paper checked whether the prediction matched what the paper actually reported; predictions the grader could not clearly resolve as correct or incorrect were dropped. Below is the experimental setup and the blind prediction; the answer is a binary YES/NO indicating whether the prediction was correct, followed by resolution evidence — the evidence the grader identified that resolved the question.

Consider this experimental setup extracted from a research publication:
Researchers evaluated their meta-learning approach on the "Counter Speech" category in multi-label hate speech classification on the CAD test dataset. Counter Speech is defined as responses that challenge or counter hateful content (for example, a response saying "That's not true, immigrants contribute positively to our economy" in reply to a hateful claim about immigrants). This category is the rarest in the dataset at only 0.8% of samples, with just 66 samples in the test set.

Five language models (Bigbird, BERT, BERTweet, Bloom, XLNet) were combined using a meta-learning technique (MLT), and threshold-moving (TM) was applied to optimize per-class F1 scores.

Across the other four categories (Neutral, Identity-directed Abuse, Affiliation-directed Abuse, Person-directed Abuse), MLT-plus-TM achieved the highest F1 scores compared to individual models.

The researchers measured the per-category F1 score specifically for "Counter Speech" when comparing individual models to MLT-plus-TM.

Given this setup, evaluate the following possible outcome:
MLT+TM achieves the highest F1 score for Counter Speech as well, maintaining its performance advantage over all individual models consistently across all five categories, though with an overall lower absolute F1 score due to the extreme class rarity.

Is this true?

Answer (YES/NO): NO